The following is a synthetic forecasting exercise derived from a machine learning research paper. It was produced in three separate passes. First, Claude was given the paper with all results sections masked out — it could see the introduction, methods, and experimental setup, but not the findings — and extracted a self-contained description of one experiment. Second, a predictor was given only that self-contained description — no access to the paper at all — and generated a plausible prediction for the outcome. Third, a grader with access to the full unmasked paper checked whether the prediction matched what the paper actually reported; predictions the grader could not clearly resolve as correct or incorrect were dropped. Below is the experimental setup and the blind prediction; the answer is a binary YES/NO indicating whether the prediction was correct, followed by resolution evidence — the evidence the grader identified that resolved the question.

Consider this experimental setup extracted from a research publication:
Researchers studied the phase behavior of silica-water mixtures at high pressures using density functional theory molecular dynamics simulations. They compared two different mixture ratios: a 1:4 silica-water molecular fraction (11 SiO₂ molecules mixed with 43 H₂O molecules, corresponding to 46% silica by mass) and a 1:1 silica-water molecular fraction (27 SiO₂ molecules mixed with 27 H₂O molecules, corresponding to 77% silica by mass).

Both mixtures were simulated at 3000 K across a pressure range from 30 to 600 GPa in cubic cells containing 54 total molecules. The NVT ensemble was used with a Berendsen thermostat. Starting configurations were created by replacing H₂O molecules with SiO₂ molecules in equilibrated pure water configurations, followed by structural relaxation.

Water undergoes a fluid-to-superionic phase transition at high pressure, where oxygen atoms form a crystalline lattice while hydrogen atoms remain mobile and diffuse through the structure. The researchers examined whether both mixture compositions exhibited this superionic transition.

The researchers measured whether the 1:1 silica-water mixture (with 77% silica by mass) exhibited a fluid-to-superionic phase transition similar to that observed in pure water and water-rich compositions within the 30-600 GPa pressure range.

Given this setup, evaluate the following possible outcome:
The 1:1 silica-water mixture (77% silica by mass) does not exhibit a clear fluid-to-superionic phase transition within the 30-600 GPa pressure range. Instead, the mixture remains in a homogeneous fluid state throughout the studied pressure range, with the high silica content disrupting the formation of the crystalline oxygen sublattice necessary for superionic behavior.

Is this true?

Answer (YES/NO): NO